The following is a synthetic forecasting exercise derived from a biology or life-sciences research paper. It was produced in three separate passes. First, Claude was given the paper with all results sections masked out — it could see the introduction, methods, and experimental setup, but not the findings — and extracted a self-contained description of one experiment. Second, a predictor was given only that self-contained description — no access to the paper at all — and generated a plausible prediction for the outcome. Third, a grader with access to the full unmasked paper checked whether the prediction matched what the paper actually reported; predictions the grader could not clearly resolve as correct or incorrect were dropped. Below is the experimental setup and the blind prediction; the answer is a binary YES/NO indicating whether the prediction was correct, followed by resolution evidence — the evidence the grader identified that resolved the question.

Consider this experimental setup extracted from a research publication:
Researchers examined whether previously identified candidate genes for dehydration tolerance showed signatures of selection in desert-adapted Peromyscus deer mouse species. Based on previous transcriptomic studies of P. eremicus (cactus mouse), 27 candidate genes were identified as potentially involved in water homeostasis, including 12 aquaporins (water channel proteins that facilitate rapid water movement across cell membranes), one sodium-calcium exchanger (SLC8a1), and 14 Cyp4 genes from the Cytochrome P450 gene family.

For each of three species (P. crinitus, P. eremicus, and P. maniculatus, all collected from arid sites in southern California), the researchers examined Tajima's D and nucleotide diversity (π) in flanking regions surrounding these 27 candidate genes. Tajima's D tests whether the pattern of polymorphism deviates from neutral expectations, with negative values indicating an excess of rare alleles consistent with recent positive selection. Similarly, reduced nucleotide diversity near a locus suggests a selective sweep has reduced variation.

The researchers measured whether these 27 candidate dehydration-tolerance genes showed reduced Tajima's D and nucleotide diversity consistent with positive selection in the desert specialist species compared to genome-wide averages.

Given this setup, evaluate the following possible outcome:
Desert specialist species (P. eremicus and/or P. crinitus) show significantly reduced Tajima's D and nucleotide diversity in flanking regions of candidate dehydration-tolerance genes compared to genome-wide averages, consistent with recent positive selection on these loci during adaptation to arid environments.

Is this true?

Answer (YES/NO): NO